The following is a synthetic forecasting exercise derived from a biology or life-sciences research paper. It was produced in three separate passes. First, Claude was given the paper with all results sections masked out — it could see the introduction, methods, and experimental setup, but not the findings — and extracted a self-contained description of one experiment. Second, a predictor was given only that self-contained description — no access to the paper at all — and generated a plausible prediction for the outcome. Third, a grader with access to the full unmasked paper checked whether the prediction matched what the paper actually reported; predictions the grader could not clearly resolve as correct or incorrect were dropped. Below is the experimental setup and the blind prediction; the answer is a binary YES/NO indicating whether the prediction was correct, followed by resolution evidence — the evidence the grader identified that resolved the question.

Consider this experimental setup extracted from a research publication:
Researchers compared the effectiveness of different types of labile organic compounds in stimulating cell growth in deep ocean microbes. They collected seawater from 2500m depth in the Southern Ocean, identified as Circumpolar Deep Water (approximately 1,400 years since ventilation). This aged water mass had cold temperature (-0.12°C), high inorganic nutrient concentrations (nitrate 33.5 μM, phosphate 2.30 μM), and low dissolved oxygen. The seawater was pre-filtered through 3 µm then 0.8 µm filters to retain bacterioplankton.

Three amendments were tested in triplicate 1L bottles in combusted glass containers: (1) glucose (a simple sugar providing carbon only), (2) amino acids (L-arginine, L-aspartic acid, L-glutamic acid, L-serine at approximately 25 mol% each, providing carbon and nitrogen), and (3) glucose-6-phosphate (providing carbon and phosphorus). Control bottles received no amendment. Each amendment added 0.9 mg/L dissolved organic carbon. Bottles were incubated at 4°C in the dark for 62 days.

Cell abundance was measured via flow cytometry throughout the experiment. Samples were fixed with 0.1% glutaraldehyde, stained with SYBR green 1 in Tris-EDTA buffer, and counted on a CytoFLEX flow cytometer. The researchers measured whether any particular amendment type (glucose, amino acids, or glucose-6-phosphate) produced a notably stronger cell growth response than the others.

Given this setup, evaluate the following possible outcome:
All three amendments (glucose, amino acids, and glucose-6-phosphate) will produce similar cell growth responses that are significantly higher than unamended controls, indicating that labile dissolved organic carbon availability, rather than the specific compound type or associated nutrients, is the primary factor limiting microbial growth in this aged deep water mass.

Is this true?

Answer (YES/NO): NO